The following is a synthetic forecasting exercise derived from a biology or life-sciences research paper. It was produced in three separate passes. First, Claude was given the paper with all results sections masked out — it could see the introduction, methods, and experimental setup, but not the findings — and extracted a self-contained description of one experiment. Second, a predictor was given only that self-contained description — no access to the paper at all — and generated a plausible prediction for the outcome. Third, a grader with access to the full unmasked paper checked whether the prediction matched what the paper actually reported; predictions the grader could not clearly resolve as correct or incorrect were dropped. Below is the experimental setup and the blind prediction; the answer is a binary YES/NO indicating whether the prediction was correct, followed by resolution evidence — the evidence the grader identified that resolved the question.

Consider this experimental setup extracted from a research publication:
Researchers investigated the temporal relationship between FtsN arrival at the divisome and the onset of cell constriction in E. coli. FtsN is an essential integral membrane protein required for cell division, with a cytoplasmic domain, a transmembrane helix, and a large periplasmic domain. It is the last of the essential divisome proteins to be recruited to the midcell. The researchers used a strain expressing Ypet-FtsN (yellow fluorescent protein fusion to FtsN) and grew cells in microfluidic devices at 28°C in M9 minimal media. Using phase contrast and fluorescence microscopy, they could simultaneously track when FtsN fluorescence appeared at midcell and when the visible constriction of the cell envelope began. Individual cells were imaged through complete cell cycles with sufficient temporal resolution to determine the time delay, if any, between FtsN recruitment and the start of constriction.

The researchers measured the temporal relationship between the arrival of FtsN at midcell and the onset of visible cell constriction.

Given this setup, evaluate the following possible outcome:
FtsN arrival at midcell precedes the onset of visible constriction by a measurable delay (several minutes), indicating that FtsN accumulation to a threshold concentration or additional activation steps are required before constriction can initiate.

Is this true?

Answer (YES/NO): NO